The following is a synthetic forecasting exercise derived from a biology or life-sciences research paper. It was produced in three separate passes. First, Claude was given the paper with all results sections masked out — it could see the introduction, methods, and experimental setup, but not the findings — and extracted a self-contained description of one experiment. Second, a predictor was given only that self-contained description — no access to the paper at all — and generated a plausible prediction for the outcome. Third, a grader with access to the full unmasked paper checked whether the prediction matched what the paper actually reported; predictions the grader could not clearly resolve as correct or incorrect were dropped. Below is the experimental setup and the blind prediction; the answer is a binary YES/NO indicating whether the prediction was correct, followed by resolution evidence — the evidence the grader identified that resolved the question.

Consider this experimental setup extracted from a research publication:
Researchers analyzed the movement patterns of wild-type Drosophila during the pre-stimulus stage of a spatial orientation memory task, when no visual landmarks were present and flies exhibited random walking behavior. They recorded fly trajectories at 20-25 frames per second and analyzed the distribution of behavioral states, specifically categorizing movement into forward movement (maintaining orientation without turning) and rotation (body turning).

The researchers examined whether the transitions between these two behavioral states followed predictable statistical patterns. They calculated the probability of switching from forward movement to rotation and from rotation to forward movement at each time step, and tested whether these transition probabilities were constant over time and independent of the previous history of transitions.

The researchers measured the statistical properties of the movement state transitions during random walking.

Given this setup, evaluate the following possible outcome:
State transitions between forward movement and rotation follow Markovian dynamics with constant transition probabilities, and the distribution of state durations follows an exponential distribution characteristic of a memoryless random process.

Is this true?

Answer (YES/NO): YES